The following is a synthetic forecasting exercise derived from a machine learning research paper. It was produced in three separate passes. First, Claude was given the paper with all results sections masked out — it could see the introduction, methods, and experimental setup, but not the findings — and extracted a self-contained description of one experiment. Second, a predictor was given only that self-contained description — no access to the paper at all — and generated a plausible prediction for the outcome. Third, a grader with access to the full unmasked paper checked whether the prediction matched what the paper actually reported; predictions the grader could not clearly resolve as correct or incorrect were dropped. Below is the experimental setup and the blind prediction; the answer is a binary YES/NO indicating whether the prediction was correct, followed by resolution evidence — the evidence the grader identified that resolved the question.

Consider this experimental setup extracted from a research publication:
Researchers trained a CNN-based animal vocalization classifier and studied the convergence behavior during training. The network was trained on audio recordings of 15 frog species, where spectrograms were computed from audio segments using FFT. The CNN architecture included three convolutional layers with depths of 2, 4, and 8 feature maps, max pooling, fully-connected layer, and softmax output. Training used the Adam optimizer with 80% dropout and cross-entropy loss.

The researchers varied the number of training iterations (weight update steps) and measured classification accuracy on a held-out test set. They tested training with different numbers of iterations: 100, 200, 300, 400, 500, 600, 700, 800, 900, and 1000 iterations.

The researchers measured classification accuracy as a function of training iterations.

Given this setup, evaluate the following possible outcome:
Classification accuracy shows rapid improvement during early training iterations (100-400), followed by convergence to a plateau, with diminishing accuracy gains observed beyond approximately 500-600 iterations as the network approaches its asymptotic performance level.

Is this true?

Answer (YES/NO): NO